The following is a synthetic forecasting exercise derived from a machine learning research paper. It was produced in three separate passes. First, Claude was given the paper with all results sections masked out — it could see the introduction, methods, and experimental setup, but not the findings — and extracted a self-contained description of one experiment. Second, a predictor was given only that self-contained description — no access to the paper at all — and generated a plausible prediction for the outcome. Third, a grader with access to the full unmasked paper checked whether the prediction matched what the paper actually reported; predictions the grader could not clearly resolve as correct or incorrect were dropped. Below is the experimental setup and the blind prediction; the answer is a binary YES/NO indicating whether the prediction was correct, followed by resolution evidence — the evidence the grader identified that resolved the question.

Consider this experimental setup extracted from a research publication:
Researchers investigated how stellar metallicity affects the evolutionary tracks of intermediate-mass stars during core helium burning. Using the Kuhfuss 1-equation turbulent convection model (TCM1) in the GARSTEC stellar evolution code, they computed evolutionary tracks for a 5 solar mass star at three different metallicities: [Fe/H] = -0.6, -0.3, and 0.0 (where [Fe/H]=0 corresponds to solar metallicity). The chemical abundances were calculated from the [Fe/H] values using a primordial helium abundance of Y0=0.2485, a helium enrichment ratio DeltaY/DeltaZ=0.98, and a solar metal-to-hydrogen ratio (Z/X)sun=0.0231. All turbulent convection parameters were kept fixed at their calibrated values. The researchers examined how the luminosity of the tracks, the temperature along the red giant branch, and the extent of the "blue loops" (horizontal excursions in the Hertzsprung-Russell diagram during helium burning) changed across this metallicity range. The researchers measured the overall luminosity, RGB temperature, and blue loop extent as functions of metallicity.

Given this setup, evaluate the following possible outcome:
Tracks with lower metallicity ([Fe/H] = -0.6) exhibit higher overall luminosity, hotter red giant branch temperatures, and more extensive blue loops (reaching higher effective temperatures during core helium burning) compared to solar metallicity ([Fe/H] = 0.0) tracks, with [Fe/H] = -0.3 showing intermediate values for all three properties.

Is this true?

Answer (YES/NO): YES